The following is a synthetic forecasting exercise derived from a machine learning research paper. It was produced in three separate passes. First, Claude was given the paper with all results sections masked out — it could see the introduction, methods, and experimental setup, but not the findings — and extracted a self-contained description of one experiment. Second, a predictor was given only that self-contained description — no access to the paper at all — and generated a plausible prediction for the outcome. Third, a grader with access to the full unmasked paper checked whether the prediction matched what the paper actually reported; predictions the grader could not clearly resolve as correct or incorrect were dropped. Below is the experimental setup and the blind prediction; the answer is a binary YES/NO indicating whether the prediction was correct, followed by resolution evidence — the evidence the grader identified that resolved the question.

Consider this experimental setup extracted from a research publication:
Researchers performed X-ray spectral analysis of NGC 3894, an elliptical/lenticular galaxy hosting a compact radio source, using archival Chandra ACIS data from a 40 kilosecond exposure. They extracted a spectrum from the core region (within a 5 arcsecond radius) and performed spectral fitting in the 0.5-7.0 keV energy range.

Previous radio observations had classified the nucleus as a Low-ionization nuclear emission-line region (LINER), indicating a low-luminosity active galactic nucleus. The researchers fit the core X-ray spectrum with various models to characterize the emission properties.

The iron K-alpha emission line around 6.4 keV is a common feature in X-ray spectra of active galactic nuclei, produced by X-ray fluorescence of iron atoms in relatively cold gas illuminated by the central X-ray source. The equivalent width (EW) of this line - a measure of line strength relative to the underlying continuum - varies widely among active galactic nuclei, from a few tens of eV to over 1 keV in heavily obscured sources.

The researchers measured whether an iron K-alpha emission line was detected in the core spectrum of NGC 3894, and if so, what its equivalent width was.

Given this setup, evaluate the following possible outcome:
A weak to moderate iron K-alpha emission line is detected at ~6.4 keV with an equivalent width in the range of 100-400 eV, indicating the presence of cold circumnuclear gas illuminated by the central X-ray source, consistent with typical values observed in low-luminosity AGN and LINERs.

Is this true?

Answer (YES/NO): NO